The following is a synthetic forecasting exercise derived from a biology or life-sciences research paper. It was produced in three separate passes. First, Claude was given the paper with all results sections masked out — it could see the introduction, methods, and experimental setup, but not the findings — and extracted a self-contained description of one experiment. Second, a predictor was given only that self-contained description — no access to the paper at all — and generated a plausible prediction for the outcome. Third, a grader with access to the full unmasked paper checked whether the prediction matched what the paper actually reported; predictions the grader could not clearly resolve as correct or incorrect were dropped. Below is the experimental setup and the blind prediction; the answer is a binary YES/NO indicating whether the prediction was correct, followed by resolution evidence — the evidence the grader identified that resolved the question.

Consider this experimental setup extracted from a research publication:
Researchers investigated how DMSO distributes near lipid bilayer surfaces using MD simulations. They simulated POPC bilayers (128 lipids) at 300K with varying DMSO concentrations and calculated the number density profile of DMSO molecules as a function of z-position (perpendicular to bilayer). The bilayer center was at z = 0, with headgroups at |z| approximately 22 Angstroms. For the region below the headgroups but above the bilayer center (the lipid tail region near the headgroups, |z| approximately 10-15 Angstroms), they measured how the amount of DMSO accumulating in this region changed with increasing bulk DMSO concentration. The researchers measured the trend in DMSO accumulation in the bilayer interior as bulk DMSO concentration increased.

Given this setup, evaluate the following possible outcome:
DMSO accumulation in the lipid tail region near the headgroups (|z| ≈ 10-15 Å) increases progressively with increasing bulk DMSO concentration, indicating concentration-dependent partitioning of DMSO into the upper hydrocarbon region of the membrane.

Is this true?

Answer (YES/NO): YES